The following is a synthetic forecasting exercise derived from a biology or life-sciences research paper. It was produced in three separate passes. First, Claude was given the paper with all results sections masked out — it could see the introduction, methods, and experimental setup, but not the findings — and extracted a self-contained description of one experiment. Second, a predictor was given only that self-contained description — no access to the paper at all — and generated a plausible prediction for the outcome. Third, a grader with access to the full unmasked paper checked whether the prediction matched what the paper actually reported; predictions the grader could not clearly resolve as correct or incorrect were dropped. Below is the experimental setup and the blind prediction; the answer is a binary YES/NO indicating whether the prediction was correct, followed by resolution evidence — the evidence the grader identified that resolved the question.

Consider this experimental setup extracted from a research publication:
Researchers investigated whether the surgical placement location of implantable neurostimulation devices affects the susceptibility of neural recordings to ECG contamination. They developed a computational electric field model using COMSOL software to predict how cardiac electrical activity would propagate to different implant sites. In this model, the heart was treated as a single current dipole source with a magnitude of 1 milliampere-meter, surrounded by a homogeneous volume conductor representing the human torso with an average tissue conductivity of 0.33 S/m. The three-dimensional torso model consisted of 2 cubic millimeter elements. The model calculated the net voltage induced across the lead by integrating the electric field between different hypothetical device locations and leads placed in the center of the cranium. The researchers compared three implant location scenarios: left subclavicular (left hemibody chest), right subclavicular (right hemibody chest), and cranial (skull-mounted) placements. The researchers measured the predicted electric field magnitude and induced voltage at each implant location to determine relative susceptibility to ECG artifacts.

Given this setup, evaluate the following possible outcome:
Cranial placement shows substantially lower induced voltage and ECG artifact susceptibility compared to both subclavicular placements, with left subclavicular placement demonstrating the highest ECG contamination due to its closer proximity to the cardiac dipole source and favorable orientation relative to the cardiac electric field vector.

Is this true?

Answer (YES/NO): YES